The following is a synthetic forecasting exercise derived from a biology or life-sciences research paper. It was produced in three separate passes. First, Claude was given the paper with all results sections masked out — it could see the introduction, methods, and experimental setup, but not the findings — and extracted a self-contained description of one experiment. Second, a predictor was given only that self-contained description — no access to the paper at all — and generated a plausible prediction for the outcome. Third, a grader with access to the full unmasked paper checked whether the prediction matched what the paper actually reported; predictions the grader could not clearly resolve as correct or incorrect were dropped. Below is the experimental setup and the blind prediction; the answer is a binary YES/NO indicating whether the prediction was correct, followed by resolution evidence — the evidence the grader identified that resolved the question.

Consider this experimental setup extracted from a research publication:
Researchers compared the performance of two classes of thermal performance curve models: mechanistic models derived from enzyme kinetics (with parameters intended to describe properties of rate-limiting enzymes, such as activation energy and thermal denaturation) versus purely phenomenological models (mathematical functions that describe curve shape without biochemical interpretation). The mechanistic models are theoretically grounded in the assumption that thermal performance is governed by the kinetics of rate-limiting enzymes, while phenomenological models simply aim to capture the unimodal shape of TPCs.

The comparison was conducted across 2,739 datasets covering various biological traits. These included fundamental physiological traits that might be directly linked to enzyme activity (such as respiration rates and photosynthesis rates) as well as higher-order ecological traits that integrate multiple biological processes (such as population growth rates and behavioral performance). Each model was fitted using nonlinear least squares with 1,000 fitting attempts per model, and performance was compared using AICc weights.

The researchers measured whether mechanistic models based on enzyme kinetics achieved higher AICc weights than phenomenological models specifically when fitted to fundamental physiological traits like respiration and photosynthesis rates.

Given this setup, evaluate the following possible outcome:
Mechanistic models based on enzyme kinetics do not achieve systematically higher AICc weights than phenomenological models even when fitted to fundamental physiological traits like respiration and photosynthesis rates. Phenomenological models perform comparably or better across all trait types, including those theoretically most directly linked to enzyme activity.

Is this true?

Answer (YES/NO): YES